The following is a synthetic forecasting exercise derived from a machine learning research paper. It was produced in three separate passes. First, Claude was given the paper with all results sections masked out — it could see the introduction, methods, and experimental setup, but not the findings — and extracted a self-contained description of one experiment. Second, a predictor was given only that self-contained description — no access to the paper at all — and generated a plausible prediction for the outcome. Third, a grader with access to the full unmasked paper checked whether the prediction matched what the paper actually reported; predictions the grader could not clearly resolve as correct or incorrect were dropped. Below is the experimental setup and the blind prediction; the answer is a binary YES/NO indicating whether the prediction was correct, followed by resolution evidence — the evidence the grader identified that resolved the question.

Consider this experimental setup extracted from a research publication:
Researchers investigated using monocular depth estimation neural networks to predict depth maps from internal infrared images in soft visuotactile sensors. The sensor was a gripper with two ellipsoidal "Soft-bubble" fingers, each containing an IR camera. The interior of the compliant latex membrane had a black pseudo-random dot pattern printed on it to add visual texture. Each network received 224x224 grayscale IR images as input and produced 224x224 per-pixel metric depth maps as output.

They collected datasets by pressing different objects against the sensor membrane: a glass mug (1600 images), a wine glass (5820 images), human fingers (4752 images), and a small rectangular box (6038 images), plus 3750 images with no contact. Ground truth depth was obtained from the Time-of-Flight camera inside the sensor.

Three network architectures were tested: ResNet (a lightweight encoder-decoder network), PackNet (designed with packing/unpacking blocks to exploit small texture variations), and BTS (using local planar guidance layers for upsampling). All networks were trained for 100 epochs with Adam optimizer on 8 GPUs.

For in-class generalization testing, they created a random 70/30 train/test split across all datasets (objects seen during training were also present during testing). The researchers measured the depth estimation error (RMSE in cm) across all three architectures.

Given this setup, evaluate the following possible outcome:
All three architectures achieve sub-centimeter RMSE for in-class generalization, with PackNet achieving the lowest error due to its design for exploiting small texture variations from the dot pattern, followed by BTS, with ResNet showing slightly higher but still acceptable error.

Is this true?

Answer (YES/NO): NO